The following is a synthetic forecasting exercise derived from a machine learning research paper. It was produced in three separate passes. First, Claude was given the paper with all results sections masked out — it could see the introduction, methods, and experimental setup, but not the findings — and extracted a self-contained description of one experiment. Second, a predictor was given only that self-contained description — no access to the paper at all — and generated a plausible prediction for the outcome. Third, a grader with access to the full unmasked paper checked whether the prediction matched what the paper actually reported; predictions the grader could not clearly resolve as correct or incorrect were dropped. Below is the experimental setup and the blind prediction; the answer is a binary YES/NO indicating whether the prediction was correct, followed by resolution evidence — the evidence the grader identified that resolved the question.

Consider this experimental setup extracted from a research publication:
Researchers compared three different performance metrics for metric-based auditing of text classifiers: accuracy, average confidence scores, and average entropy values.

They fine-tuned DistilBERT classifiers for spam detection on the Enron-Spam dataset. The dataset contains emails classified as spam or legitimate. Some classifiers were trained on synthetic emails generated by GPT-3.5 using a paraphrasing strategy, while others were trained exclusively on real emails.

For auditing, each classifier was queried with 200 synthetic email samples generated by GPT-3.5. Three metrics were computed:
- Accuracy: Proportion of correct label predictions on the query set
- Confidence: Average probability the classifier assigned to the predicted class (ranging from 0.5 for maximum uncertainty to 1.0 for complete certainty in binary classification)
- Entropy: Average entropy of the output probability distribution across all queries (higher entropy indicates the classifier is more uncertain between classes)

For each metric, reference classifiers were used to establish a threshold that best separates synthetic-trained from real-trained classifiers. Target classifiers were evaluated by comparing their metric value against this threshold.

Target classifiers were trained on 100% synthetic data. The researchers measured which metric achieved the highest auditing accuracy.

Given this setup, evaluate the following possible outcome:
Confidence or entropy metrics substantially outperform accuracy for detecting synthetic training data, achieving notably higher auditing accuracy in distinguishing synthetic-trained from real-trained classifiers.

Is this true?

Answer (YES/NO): YES